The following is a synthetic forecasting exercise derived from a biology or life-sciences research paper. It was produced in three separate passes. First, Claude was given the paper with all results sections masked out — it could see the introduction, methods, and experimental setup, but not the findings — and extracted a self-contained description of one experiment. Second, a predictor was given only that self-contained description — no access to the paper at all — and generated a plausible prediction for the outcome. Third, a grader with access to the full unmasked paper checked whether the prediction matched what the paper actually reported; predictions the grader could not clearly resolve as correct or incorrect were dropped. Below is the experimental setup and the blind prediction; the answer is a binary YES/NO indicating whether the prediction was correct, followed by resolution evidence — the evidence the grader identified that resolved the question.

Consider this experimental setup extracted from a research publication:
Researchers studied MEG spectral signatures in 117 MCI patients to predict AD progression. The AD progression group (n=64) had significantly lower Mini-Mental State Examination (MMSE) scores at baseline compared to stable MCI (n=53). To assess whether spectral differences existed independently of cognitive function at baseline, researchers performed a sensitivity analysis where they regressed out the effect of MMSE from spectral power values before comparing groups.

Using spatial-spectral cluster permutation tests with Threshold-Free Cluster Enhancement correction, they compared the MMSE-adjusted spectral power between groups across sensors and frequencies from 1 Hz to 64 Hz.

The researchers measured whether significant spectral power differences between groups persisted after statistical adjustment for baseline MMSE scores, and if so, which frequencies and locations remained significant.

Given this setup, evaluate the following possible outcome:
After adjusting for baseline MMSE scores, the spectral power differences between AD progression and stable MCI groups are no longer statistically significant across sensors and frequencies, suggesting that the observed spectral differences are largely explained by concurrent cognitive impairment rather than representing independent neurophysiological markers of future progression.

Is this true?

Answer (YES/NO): NO